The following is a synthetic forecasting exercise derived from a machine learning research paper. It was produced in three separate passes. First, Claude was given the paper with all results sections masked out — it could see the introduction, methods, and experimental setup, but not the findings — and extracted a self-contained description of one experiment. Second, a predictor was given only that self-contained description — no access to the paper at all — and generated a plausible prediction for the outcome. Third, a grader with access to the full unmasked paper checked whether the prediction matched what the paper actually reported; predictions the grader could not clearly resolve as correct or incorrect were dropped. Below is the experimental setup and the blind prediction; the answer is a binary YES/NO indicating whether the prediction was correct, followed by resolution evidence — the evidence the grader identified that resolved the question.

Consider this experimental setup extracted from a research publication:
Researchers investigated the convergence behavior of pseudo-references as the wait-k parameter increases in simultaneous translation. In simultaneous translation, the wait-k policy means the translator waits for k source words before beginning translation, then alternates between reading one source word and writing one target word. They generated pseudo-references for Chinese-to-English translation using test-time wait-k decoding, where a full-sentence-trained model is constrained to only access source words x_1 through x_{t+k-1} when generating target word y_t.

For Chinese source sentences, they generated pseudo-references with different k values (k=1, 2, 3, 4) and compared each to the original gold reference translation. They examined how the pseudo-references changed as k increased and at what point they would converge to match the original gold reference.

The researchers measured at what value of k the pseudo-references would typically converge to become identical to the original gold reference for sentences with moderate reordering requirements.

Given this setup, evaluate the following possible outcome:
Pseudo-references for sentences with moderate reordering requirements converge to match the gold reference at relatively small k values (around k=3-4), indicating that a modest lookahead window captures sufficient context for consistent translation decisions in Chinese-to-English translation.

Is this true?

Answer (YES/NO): YES